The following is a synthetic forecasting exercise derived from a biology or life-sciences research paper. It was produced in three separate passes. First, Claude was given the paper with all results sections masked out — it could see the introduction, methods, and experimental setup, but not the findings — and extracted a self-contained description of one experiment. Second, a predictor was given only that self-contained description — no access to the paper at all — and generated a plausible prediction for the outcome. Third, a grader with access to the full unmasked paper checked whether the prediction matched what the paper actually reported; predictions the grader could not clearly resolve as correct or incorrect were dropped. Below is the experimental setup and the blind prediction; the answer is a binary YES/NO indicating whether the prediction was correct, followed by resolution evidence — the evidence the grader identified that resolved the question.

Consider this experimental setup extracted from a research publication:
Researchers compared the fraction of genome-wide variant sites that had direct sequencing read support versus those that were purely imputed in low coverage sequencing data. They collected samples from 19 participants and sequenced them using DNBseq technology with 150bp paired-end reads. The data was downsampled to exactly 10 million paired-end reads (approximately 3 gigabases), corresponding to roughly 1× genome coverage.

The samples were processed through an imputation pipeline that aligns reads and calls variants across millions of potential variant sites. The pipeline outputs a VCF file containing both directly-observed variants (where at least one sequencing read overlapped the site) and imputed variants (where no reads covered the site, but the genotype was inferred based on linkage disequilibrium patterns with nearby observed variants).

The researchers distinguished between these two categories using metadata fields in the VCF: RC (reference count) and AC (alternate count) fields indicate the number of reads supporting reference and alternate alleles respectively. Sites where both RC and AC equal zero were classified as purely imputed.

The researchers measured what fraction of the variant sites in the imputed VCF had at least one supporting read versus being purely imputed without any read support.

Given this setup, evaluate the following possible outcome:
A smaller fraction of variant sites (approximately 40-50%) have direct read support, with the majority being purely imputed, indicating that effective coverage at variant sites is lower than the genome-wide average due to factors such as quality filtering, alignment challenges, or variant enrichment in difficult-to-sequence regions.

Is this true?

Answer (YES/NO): NO